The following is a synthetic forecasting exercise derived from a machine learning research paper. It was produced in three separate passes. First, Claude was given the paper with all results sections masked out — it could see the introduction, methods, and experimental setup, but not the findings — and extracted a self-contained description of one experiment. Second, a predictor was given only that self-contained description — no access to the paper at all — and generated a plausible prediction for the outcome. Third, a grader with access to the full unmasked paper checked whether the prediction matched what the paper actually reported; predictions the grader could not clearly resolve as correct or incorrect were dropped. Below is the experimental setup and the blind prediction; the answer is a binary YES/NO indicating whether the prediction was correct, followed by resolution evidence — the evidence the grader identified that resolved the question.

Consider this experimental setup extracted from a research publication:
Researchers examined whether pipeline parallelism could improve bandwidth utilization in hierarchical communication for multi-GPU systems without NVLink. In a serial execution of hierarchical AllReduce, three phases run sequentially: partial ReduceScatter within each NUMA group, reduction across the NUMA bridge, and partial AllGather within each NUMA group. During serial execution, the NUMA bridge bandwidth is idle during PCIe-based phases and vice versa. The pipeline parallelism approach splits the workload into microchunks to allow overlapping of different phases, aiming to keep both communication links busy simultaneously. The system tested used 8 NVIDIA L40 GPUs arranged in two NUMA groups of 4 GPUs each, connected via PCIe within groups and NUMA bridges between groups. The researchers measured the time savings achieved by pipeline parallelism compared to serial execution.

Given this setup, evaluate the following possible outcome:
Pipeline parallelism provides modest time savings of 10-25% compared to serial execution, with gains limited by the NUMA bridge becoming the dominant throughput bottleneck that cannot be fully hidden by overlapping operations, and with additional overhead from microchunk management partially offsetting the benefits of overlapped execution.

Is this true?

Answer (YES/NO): YES